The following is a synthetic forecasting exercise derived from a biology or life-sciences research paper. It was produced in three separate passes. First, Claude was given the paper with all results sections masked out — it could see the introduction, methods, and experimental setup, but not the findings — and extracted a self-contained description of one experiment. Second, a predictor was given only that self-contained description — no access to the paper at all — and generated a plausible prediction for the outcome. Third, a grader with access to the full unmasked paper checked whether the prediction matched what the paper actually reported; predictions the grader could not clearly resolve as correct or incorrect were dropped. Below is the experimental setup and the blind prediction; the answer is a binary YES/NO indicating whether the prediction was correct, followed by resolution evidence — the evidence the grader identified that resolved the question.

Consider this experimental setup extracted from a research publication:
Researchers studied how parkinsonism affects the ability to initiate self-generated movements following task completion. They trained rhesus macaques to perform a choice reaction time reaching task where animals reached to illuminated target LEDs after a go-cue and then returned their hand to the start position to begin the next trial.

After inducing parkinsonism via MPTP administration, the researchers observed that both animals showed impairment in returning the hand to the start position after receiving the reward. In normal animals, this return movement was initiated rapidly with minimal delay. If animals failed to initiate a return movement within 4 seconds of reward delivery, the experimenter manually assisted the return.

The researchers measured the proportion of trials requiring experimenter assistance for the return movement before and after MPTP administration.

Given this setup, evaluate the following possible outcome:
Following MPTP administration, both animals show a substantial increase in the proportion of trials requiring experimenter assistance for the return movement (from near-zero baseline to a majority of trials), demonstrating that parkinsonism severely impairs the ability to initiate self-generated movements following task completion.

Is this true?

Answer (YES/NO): YES